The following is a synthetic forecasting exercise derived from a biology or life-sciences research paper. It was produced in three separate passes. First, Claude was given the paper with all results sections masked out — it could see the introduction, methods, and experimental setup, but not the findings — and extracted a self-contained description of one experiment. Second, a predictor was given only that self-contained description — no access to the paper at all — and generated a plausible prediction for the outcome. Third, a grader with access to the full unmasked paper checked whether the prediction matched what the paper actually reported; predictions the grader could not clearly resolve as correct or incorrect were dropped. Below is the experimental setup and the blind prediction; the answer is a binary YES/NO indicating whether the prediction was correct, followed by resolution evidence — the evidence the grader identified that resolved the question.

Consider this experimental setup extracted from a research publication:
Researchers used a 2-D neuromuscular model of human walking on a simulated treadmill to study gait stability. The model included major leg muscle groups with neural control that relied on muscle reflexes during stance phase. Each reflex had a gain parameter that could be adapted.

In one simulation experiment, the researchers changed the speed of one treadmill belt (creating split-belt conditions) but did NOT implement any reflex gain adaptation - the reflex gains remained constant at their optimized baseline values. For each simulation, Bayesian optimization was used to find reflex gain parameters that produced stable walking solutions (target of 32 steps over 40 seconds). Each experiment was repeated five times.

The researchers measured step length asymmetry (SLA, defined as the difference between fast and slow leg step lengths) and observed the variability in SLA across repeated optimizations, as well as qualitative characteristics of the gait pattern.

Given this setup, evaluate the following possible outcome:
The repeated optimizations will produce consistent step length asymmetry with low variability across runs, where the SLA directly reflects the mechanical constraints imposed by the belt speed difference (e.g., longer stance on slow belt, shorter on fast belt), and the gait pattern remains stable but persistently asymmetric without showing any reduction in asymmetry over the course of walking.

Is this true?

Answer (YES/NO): NO